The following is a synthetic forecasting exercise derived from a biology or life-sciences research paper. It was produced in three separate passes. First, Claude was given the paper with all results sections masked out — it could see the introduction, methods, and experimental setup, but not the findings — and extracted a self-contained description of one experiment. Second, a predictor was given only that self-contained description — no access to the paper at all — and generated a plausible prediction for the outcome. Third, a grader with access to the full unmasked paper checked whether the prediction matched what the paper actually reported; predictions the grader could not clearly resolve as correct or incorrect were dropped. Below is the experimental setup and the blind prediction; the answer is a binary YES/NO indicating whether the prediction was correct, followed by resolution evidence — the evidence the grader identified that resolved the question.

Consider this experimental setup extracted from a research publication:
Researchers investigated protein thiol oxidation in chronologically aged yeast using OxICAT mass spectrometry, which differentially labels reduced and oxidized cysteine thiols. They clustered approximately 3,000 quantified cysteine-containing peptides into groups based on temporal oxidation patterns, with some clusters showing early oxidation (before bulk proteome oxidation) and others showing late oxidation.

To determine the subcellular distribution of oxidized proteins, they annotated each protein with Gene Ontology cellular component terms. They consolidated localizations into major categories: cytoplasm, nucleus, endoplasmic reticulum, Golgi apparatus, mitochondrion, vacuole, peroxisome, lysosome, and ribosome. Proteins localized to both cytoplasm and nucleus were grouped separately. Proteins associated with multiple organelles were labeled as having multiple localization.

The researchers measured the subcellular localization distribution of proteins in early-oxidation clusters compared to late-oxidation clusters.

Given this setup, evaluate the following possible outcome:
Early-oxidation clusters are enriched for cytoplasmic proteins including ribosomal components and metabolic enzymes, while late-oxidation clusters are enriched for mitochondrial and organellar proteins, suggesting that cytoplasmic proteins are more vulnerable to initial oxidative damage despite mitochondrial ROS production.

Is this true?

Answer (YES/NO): NO